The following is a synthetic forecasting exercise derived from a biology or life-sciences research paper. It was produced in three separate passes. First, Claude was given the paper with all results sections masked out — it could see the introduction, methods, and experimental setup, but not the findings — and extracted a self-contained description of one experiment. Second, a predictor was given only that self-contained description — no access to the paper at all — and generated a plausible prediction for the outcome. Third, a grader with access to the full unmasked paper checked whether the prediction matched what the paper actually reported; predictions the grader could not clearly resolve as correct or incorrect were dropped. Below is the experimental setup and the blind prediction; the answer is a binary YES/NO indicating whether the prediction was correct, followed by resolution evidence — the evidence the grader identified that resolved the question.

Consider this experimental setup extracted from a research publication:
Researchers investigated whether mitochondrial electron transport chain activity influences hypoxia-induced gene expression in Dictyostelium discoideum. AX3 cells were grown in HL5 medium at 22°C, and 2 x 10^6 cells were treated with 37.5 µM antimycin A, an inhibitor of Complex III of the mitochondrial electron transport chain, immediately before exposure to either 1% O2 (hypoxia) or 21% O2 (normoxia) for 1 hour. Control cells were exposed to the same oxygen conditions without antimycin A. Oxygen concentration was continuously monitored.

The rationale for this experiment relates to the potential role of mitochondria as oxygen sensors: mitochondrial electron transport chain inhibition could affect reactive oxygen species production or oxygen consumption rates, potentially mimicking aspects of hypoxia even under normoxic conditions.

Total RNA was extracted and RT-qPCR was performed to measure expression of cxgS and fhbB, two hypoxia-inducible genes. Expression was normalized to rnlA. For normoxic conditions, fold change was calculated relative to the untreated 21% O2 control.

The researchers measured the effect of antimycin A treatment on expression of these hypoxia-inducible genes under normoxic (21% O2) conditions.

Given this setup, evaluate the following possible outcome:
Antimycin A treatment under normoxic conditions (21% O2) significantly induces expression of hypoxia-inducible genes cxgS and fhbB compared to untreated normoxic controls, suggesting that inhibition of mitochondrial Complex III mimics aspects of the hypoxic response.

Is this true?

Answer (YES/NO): NO